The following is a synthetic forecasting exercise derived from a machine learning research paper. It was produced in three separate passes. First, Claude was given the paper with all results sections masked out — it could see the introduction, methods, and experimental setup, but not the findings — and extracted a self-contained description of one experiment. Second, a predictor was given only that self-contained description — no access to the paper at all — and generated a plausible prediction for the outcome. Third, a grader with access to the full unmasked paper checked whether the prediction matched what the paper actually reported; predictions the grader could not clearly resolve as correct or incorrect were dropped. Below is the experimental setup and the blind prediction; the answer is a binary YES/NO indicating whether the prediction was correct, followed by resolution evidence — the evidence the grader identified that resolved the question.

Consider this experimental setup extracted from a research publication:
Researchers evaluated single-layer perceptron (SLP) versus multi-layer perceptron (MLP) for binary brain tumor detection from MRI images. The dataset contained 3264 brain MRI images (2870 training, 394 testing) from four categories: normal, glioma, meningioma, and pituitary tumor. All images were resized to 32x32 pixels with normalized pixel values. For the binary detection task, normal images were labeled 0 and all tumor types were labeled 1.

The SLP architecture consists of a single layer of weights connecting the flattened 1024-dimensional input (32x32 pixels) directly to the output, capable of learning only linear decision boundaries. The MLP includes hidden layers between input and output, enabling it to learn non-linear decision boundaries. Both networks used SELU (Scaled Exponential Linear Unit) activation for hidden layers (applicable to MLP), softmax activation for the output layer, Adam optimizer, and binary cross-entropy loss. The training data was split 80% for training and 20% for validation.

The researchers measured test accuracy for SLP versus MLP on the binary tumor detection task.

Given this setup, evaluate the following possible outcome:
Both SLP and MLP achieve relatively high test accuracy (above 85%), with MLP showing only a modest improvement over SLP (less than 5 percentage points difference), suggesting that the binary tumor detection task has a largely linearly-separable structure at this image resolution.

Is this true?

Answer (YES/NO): YES